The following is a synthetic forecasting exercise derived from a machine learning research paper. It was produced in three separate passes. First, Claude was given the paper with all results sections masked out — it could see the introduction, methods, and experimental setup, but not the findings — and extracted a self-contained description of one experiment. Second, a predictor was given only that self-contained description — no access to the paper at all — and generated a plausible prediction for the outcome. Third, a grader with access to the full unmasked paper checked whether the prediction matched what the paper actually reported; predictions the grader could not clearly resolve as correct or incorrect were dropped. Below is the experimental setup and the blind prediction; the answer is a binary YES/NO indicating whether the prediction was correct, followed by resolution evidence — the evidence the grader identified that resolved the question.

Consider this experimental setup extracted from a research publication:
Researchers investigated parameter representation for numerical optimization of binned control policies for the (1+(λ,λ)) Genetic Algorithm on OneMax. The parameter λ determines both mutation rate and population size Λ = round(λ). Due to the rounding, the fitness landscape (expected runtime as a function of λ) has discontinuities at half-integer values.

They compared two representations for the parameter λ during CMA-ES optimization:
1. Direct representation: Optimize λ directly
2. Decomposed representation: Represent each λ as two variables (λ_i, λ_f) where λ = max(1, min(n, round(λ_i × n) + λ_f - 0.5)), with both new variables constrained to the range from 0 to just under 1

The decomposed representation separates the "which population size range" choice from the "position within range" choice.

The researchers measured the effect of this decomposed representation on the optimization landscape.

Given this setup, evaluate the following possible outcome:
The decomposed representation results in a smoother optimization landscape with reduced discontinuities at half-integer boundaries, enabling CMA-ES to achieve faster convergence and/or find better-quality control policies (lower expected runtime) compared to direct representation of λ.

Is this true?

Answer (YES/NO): YES